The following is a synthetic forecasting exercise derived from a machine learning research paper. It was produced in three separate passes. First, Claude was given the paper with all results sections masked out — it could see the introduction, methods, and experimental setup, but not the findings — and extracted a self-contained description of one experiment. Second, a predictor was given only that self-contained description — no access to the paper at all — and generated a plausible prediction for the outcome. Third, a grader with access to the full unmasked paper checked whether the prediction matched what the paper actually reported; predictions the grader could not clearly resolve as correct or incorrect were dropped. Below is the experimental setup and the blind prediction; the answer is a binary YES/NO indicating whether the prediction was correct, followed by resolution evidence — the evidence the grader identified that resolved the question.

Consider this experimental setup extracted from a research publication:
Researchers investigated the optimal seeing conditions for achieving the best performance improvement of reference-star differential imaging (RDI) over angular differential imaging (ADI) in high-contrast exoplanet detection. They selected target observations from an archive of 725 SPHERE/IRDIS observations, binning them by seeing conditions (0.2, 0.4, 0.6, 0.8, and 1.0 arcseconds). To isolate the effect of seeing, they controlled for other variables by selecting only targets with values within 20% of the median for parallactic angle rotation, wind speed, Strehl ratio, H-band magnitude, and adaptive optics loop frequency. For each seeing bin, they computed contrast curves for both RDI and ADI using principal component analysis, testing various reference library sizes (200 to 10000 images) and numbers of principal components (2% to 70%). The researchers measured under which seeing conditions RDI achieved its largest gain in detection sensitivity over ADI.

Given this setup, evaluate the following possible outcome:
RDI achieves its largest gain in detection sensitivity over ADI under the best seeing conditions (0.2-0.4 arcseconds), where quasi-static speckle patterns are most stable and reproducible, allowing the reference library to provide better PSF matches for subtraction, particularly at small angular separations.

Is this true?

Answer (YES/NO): NO